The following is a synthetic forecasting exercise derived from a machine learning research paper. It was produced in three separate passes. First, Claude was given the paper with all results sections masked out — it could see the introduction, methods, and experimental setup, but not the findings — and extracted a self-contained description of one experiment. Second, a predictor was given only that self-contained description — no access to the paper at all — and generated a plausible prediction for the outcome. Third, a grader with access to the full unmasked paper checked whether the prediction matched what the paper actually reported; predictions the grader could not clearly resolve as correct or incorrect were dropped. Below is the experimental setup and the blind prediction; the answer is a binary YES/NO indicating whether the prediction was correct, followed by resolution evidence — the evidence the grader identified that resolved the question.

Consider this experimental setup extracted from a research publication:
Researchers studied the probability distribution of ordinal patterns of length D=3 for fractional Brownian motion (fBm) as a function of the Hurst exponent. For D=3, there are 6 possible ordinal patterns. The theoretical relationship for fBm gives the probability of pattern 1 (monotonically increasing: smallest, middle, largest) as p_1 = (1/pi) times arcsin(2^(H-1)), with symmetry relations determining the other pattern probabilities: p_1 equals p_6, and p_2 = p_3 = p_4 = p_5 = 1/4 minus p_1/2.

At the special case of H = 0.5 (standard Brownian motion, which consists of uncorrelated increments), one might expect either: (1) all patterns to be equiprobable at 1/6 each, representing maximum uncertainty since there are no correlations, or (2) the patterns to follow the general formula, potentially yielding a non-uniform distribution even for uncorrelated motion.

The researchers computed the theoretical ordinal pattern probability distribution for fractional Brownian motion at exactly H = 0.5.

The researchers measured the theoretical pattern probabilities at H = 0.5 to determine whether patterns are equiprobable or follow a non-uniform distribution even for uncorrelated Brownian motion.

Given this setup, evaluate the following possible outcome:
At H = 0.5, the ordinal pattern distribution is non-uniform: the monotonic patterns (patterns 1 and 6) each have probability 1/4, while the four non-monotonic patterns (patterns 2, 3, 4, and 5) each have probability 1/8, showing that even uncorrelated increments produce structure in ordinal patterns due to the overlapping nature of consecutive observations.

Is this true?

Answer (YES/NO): YES